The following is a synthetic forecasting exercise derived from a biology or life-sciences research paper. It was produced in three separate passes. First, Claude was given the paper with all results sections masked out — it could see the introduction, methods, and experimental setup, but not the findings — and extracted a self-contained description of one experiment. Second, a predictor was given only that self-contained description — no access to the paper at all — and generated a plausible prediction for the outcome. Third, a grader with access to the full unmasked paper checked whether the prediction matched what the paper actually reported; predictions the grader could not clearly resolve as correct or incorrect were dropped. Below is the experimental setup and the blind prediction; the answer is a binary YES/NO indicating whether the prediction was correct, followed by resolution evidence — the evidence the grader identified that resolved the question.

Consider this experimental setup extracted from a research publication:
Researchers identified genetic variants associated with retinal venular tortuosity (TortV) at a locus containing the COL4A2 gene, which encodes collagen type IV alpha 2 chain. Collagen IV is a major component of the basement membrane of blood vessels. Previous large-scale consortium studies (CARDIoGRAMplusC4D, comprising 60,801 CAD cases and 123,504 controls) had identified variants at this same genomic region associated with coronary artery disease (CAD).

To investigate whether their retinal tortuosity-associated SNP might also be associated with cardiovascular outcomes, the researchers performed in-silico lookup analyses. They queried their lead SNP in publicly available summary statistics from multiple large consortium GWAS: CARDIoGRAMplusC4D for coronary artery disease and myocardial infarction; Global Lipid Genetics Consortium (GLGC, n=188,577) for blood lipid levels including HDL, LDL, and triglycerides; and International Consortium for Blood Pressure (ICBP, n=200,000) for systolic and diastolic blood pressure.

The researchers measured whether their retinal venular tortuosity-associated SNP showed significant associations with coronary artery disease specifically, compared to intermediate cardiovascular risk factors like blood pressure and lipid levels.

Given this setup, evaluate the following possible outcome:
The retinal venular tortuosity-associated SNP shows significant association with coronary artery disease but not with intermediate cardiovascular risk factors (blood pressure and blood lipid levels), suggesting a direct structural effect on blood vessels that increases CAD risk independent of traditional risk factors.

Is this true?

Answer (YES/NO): NO